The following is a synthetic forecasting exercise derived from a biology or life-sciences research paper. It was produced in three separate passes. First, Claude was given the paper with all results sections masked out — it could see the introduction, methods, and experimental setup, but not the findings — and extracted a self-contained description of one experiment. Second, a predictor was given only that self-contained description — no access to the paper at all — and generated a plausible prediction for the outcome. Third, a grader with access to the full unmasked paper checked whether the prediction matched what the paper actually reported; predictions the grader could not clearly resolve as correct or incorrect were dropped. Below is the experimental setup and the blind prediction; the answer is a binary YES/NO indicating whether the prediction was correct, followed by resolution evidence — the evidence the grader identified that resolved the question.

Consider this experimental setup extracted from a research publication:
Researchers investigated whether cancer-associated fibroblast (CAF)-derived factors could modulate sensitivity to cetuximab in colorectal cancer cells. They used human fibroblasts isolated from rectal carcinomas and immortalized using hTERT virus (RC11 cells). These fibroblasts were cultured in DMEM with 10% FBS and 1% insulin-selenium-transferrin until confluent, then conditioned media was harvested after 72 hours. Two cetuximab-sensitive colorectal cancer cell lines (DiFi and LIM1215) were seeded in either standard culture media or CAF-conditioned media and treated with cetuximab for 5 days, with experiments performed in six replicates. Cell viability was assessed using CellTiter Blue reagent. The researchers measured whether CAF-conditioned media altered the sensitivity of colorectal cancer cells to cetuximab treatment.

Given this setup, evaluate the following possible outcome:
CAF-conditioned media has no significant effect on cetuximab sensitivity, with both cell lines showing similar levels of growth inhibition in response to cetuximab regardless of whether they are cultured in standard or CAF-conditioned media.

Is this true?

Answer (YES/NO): NO